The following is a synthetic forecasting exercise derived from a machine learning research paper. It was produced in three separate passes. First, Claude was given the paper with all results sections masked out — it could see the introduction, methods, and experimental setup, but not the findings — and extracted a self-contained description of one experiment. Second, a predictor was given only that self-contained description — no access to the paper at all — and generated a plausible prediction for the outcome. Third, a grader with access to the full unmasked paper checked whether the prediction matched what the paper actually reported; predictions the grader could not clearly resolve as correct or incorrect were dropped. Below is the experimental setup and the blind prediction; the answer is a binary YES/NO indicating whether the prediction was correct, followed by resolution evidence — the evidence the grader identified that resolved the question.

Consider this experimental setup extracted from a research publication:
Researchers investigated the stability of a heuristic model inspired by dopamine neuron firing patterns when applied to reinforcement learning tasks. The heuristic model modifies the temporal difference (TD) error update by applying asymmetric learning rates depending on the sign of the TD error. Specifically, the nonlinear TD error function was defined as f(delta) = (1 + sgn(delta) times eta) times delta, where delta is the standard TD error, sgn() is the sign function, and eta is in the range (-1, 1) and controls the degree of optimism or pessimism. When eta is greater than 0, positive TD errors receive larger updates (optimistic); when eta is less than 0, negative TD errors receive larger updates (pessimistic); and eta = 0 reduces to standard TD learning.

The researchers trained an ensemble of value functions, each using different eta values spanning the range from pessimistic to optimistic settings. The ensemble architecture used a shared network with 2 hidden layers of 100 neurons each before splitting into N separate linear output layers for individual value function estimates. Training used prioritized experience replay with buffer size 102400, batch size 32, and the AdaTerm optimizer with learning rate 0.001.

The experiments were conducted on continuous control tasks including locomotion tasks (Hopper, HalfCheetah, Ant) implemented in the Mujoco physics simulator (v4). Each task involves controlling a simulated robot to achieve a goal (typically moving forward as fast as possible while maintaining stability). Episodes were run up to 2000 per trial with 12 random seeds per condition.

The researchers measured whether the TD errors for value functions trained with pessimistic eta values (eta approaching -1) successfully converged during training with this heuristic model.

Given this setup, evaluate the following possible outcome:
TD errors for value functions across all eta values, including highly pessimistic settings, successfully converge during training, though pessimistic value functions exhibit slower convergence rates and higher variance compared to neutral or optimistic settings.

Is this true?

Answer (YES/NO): NO